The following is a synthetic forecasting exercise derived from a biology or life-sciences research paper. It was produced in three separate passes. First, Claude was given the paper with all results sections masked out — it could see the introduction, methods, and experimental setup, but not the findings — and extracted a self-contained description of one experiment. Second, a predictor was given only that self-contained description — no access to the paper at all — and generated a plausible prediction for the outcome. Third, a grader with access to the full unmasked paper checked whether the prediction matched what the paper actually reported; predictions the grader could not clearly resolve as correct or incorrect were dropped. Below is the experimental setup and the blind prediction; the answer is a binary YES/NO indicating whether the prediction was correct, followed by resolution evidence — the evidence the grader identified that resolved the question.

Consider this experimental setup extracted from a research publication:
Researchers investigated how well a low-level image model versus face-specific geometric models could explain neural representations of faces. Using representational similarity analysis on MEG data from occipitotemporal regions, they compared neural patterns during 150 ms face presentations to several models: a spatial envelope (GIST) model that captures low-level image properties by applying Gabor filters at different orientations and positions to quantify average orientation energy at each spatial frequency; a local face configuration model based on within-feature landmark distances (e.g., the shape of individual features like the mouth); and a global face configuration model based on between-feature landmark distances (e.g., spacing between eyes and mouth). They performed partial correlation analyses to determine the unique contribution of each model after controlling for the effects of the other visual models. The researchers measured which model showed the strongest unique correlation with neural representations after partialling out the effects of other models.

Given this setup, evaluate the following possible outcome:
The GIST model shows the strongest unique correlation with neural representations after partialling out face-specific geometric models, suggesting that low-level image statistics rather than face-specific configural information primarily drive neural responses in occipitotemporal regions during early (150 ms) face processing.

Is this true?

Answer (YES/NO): NO